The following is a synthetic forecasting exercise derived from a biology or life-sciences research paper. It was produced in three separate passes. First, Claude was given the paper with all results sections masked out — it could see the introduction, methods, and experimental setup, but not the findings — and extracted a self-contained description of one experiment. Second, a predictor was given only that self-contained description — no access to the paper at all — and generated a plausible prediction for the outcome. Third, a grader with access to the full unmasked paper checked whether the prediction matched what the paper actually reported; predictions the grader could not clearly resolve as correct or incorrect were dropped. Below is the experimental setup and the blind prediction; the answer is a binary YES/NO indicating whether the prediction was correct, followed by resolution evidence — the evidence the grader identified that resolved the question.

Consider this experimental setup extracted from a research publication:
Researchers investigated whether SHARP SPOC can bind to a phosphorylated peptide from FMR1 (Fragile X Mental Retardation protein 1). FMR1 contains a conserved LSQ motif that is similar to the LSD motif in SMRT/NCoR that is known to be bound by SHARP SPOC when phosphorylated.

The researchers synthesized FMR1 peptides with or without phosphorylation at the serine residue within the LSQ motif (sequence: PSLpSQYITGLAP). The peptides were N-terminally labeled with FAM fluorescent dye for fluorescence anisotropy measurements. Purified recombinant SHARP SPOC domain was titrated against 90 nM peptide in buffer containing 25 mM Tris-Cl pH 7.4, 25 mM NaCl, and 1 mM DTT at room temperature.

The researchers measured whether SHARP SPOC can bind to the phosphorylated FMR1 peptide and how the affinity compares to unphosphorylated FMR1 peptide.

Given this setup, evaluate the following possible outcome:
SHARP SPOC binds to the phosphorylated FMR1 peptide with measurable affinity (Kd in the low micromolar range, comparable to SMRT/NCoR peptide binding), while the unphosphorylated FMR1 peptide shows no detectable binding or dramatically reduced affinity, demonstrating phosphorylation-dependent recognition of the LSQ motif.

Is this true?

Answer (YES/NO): NO